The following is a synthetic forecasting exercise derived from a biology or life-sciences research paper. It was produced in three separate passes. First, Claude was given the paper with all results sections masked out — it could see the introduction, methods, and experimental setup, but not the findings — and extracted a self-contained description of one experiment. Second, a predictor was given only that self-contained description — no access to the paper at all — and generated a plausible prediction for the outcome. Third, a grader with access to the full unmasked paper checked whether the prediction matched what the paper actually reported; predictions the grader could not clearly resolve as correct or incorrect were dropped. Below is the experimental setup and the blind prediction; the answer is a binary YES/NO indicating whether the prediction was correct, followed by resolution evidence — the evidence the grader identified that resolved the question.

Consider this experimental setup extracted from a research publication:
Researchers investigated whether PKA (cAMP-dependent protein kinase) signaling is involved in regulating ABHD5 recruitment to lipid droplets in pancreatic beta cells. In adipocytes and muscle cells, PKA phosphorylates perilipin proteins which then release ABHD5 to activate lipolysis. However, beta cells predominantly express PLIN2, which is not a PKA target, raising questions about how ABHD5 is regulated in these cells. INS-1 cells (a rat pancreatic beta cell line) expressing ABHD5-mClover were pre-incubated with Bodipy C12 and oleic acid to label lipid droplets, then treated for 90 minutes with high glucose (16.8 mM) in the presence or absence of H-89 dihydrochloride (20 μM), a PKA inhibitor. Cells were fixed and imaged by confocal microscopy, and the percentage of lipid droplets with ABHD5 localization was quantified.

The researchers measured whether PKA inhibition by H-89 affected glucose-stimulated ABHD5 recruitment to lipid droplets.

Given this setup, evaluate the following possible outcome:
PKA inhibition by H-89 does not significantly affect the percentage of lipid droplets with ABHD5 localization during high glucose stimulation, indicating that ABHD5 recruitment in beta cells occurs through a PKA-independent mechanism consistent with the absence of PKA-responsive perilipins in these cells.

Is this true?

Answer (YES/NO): NO